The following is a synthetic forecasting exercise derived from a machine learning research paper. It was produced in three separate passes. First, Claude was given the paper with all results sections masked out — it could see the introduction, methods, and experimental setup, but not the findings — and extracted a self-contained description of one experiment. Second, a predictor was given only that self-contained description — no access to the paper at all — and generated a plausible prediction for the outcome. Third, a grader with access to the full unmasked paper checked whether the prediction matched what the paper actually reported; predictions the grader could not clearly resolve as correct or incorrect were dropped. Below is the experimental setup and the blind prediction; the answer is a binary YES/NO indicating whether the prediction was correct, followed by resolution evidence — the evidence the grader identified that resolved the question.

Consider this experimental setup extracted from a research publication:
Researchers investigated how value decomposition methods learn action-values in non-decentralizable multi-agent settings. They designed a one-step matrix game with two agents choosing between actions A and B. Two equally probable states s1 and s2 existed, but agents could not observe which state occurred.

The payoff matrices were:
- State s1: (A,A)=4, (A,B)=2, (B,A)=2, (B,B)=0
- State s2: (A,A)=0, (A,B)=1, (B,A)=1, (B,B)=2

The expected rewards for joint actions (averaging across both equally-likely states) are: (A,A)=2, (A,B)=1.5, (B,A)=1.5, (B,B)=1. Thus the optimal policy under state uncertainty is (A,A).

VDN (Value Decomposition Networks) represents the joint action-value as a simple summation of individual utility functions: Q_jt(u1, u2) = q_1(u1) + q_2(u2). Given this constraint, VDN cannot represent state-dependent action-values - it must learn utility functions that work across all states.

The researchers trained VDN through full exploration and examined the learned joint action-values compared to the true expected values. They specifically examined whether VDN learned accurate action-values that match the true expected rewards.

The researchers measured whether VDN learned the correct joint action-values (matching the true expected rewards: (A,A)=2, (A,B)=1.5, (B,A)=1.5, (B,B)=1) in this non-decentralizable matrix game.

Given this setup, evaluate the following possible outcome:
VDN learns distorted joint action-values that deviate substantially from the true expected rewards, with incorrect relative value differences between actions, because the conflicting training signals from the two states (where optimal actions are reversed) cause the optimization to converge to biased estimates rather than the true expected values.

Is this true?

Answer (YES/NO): NO